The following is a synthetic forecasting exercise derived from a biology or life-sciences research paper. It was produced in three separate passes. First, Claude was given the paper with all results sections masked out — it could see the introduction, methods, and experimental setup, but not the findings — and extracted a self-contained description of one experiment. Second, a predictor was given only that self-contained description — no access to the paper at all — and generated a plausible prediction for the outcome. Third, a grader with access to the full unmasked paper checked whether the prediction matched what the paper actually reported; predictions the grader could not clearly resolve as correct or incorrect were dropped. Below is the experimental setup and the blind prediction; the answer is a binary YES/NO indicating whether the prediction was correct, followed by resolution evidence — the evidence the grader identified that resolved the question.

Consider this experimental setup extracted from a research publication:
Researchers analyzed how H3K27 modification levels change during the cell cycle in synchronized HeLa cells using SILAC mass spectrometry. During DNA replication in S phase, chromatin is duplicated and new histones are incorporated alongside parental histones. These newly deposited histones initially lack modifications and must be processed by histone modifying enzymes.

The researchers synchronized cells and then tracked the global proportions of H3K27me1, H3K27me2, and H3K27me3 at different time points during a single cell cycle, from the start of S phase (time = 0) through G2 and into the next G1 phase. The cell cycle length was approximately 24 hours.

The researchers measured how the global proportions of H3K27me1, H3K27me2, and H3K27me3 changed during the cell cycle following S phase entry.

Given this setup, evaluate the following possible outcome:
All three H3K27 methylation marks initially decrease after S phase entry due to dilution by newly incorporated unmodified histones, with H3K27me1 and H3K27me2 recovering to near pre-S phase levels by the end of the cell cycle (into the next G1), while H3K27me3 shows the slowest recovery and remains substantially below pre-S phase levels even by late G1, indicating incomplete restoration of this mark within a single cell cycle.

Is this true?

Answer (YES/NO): NO